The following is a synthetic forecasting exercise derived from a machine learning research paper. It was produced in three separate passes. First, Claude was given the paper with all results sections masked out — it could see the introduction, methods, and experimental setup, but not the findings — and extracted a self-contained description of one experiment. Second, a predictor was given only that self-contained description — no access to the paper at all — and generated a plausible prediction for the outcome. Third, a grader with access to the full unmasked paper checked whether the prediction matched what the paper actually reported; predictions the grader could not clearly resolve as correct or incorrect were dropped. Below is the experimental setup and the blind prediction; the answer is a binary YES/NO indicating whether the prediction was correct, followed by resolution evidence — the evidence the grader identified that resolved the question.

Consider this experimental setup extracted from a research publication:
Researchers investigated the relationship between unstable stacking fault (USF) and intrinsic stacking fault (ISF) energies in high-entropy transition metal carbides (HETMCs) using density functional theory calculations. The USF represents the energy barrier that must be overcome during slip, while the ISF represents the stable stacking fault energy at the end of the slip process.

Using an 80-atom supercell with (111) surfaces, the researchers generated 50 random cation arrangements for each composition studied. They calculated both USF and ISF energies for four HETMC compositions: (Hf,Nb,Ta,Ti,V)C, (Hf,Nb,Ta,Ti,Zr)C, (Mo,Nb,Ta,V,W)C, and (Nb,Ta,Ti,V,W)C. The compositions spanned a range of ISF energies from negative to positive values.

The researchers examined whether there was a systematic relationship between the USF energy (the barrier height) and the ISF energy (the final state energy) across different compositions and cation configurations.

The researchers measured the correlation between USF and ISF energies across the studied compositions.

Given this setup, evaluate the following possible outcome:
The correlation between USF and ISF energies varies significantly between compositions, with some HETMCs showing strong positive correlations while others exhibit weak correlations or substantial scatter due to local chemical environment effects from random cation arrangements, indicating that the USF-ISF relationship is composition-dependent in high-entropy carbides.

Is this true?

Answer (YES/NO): NO